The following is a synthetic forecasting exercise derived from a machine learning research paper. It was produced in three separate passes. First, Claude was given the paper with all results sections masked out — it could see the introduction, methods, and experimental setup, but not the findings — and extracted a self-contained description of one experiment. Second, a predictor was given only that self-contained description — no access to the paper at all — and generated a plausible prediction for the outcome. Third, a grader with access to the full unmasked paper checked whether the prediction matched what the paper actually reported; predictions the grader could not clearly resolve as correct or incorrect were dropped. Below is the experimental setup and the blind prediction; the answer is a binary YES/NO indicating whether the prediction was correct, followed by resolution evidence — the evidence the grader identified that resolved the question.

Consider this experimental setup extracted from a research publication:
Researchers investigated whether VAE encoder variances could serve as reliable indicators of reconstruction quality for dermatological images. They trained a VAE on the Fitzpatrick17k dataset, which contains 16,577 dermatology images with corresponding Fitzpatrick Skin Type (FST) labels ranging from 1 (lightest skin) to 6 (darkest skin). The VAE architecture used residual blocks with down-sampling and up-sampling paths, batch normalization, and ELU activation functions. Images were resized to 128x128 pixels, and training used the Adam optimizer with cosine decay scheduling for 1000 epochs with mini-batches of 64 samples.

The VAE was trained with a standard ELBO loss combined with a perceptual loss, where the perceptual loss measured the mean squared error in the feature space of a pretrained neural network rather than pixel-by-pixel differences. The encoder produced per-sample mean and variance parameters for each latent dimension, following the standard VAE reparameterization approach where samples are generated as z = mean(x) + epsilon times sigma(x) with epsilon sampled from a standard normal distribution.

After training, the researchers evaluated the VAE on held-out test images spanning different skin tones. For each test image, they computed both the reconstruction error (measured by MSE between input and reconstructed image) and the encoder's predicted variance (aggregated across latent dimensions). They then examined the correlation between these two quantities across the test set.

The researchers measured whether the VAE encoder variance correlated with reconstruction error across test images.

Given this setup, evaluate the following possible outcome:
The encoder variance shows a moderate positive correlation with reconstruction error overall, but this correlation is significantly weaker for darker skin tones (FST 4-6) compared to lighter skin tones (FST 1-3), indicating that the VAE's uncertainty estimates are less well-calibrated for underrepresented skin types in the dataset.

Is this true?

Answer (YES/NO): NO